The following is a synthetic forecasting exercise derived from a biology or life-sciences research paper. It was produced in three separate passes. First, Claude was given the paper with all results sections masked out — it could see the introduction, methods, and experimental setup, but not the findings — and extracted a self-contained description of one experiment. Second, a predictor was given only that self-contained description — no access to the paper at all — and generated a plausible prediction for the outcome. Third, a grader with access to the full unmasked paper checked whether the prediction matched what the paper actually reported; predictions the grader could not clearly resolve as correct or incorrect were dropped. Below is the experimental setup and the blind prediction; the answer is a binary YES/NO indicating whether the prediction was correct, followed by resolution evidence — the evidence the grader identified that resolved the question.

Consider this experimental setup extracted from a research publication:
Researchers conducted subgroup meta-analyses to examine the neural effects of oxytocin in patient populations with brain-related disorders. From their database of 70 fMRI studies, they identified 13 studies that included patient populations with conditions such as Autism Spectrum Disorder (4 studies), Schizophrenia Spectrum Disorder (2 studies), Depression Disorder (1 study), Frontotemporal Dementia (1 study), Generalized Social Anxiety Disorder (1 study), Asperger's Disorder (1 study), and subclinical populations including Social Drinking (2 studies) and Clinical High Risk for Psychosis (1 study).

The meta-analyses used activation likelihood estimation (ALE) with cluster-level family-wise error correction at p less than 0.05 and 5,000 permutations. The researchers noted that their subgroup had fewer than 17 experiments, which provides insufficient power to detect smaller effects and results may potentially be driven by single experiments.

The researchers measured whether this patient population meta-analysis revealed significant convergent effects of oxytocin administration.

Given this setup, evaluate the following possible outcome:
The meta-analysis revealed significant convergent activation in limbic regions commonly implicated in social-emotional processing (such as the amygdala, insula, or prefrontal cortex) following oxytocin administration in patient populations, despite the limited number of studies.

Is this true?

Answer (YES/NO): NO